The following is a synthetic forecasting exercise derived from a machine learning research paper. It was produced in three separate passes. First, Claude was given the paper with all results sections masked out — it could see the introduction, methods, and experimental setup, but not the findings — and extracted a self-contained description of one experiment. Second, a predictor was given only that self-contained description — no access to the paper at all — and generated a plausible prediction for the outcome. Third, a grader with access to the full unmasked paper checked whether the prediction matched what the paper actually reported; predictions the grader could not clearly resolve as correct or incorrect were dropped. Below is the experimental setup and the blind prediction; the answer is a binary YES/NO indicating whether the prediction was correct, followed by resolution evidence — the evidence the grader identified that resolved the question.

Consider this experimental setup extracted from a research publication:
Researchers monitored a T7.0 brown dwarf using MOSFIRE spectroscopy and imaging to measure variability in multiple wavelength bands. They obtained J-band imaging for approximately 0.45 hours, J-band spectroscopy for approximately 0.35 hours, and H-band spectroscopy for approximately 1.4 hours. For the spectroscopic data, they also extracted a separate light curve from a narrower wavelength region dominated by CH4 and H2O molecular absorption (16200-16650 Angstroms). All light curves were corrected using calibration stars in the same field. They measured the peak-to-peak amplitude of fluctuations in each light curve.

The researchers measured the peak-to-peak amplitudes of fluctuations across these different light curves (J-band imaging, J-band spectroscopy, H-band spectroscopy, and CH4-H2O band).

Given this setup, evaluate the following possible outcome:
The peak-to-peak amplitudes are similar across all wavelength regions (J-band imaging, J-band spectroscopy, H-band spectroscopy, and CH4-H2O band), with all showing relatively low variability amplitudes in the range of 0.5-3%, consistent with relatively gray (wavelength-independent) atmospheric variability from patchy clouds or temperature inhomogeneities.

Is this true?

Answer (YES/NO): NO